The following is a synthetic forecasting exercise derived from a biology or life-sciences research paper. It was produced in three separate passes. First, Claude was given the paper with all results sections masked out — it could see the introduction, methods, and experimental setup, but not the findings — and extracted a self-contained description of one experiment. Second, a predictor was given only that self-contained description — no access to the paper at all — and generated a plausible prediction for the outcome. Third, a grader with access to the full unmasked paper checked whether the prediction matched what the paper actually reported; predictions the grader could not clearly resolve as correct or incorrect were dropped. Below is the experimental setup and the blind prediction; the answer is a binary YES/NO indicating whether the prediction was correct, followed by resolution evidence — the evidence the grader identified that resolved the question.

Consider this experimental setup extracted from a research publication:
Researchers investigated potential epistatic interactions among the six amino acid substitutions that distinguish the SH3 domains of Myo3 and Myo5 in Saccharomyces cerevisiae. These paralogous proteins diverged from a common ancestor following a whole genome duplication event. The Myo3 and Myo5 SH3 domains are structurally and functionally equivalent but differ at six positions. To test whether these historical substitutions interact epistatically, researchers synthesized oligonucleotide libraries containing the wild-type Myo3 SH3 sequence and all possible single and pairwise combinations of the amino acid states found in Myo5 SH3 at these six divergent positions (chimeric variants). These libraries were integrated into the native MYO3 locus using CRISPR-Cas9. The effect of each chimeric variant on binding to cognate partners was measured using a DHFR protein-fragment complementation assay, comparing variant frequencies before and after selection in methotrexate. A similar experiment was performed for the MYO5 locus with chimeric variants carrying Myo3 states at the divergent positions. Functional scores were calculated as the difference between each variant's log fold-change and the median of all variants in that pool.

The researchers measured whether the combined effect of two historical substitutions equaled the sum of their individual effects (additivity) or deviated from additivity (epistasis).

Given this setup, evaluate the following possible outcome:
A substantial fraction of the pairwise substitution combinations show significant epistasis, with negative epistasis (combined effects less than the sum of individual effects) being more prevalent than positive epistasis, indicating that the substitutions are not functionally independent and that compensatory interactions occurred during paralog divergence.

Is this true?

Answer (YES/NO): NO